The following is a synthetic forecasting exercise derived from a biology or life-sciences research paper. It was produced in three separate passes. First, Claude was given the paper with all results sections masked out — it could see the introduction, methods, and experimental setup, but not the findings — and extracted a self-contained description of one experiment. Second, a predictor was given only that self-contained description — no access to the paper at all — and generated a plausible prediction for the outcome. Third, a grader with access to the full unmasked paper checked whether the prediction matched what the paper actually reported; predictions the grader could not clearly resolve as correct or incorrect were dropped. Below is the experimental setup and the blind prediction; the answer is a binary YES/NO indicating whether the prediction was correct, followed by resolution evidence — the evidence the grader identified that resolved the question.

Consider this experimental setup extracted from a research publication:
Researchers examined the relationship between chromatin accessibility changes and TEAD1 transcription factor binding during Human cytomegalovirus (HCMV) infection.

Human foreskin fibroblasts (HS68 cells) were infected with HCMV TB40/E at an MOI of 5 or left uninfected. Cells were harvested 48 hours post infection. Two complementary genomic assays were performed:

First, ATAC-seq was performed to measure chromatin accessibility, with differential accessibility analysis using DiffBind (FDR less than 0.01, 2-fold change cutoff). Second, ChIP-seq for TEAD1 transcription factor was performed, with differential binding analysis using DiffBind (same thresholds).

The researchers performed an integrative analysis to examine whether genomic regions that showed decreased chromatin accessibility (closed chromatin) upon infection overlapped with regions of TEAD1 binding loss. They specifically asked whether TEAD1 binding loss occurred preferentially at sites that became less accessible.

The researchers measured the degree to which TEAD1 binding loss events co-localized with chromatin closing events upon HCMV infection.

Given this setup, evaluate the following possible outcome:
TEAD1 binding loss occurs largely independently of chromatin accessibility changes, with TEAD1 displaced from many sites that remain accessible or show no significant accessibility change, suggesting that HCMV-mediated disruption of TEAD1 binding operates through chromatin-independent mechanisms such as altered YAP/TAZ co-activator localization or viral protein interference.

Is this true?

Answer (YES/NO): NO